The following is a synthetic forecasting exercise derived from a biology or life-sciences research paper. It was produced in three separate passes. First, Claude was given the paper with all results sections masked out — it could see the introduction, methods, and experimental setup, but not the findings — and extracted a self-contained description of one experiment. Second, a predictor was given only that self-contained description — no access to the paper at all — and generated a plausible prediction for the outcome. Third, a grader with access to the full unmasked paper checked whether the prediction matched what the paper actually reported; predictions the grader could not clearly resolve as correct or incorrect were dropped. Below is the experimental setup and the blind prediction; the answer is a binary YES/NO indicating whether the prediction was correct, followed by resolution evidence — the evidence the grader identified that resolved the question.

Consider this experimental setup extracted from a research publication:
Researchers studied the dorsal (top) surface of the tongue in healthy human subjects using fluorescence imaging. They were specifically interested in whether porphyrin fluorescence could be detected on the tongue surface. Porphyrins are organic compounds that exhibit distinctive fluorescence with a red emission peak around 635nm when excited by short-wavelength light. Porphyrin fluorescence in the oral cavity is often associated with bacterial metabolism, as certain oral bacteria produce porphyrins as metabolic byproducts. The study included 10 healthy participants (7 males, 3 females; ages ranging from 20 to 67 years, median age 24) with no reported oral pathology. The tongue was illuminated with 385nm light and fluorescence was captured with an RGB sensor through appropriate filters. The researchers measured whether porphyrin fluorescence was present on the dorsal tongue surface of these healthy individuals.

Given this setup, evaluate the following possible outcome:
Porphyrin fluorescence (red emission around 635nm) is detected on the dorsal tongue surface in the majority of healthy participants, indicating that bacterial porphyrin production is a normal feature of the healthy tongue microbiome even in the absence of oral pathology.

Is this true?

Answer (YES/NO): YES